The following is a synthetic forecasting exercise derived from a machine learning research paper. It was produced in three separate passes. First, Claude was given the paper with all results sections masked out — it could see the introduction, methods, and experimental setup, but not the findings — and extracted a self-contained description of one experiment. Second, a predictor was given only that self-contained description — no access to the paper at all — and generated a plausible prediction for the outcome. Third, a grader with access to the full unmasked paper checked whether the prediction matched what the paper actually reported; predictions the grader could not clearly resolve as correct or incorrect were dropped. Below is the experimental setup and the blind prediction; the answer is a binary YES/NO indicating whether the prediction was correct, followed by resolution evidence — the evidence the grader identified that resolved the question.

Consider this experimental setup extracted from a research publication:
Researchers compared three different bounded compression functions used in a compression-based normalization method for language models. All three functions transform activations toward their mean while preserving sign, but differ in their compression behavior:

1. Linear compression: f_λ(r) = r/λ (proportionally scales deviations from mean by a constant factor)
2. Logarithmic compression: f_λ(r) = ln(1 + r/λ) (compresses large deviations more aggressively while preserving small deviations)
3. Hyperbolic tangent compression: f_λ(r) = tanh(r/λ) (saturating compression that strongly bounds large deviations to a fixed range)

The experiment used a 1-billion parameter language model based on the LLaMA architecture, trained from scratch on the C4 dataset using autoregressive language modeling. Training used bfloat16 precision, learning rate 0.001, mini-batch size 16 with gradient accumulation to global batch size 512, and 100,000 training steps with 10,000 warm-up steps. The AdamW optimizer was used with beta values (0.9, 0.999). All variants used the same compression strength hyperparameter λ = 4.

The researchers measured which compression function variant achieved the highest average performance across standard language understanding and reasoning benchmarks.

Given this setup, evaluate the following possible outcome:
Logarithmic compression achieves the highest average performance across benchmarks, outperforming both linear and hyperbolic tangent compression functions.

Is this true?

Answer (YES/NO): NO